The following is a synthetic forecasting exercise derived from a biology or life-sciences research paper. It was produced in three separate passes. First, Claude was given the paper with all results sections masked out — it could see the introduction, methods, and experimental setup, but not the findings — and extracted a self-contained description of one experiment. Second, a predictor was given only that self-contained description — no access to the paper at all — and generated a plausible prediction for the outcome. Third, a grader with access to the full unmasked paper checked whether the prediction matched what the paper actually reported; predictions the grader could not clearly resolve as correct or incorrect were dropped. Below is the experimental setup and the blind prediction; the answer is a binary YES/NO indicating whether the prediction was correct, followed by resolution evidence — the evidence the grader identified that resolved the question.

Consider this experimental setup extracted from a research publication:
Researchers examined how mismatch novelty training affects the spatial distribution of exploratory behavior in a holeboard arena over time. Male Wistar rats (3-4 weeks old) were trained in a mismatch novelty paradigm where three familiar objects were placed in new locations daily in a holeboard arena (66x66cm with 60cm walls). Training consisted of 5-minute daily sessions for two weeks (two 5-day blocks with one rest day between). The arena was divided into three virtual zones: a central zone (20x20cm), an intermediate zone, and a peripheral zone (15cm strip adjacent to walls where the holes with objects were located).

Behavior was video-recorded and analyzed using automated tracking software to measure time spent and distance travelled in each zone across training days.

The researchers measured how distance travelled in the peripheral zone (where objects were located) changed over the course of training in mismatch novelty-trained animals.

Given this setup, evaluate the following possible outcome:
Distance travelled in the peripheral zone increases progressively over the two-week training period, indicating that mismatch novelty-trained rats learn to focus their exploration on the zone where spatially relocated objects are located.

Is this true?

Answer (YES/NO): YES